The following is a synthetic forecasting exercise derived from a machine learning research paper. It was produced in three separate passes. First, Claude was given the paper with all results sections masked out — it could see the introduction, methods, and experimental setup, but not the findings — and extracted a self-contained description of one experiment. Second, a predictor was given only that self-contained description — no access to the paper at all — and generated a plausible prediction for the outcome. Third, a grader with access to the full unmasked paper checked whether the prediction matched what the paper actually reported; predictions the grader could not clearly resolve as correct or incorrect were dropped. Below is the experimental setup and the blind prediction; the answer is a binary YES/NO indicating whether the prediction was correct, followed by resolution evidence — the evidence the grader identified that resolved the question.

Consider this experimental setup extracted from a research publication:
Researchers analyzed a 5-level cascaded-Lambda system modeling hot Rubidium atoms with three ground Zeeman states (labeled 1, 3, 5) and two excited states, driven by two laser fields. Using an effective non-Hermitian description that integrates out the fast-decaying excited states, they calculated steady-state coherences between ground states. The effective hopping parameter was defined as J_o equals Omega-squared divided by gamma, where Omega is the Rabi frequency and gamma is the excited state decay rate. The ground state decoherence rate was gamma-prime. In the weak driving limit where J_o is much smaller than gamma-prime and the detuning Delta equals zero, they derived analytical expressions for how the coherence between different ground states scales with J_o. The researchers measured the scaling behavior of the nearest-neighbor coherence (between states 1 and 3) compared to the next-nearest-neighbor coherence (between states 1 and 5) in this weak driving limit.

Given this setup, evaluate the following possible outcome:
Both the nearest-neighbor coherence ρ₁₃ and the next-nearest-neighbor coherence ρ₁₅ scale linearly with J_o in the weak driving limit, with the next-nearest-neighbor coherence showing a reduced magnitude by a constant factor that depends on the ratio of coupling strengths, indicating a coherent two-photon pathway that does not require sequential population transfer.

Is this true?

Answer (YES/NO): NO